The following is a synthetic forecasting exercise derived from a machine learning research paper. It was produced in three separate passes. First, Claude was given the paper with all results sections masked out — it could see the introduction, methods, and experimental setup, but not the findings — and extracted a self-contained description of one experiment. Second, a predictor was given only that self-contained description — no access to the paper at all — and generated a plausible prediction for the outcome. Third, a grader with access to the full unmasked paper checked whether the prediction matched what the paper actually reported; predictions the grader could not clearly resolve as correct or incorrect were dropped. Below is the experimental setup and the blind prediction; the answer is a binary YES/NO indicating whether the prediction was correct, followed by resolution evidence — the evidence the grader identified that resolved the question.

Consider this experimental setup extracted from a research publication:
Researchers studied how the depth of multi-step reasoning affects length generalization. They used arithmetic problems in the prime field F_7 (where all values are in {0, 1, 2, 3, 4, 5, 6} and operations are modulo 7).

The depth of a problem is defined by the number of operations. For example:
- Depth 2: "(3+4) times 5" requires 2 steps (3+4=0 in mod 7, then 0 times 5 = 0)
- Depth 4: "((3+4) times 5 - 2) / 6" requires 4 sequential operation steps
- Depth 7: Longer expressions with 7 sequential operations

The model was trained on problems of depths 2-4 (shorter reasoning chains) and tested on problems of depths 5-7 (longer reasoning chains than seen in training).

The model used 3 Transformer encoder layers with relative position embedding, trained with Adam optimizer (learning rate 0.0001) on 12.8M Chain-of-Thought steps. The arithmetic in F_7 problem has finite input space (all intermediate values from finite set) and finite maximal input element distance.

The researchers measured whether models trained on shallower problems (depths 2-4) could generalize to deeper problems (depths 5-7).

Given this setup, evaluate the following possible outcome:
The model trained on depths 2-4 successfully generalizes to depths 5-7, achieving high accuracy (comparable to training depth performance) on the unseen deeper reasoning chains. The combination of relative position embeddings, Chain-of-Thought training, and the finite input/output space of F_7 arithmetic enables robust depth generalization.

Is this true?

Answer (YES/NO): YES